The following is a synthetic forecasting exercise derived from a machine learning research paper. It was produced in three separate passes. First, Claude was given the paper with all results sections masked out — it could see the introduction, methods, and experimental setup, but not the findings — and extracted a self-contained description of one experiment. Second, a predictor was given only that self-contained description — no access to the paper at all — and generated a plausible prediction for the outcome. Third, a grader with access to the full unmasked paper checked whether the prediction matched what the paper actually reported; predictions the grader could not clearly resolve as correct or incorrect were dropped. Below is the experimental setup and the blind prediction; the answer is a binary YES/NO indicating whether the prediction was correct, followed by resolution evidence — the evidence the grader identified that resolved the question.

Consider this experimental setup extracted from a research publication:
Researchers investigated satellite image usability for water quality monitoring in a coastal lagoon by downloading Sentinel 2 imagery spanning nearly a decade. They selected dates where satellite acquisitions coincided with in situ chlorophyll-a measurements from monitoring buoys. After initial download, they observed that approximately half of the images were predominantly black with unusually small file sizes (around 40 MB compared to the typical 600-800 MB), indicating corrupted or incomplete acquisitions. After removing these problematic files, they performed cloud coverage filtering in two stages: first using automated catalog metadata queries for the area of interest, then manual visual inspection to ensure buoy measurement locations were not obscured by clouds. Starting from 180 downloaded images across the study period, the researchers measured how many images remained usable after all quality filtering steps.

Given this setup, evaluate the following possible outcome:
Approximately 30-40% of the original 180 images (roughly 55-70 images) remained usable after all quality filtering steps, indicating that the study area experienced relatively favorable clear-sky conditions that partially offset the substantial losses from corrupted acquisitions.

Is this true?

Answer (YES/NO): NO